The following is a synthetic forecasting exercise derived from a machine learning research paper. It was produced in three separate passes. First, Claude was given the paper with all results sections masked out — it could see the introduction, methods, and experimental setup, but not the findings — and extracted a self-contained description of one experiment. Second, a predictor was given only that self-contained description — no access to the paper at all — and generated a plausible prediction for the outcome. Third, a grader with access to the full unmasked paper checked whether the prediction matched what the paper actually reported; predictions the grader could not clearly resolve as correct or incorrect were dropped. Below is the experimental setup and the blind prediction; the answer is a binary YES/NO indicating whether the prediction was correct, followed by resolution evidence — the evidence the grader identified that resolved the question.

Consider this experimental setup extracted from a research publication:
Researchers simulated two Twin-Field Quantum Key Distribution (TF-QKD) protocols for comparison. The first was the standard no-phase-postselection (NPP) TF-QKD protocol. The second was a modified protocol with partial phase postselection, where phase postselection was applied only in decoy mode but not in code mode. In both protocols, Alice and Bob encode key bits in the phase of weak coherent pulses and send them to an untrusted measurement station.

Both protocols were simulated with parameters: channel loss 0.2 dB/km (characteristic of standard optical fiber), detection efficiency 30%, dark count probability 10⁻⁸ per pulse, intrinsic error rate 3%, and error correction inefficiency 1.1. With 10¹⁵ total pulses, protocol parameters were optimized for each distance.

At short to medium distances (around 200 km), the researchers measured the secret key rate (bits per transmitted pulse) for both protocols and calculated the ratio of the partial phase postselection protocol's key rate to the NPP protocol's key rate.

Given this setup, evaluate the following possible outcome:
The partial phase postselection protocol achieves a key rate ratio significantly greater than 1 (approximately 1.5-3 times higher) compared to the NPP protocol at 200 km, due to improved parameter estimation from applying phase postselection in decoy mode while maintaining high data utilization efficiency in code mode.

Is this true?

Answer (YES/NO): YES